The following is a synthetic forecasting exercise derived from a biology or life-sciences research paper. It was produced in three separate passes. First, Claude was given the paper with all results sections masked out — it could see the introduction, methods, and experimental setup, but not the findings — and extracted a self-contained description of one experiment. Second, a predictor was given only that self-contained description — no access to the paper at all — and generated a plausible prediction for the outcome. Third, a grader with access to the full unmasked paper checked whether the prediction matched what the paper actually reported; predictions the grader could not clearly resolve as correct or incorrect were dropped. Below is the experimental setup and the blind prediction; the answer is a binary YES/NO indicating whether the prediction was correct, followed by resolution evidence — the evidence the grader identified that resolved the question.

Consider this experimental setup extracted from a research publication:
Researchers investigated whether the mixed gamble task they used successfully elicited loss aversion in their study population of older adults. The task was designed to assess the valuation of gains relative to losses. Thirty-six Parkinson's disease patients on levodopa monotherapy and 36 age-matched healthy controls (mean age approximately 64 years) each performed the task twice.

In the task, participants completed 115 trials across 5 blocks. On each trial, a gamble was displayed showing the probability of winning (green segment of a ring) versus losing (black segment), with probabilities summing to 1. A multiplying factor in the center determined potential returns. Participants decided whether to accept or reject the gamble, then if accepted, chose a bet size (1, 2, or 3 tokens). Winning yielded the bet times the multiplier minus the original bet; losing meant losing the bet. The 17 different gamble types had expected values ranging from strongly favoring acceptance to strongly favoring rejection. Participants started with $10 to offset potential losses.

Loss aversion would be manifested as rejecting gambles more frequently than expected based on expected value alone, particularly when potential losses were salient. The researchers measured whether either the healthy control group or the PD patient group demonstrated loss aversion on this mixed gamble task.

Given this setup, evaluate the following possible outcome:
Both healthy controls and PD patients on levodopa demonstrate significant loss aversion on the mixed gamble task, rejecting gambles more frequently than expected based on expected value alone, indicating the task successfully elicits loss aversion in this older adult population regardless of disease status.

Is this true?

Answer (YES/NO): NO